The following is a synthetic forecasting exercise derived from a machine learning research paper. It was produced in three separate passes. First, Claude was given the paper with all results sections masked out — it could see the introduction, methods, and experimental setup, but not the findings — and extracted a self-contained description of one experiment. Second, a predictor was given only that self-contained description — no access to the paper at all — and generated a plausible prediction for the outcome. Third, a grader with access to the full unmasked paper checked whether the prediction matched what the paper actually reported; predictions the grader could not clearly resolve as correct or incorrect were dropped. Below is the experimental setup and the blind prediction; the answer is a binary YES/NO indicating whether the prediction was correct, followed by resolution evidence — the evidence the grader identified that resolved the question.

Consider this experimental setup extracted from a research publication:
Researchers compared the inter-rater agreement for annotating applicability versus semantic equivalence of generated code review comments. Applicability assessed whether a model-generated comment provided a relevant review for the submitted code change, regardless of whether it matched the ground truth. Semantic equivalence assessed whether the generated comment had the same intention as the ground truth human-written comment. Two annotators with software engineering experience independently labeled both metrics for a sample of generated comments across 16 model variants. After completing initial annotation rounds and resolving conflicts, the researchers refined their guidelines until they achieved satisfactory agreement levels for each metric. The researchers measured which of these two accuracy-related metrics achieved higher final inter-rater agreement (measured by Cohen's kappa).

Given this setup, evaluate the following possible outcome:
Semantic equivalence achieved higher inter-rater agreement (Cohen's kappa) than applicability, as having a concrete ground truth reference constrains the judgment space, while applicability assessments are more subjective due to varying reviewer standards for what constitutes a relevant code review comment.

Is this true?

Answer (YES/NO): NO